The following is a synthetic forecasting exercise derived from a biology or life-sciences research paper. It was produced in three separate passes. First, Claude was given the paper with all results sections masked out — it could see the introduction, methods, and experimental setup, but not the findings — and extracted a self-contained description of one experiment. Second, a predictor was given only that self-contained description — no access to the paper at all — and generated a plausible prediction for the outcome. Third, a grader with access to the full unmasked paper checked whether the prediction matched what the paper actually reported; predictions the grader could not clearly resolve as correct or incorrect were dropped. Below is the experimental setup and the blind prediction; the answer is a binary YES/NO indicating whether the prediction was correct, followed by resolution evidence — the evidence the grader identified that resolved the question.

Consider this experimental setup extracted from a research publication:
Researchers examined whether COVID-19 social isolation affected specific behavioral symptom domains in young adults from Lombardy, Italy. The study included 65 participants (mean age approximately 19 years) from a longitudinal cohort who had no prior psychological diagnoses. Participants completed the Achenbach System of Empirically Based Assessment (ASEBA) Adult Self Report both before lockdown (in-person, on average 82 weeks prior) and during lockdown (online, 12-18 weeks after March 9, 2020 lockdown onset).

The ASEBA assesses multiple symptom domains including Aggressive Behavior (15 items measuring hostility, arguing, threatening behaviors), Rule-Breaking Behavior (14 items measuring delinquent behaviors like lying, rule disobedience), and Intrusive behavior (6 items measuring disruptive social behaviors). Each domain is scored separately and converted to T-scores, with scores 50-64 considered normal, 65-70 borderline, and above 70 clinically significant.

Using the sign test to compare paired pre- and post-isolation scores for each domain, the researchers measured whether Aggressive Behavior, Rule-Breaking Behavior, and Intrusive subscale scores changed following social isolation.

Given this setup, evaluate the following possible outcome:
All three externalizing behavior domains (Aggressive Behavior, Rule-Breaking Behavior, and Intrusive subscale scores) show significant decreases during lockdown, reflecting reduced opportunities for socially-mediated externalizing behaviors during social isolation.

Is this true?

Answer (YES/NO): NO